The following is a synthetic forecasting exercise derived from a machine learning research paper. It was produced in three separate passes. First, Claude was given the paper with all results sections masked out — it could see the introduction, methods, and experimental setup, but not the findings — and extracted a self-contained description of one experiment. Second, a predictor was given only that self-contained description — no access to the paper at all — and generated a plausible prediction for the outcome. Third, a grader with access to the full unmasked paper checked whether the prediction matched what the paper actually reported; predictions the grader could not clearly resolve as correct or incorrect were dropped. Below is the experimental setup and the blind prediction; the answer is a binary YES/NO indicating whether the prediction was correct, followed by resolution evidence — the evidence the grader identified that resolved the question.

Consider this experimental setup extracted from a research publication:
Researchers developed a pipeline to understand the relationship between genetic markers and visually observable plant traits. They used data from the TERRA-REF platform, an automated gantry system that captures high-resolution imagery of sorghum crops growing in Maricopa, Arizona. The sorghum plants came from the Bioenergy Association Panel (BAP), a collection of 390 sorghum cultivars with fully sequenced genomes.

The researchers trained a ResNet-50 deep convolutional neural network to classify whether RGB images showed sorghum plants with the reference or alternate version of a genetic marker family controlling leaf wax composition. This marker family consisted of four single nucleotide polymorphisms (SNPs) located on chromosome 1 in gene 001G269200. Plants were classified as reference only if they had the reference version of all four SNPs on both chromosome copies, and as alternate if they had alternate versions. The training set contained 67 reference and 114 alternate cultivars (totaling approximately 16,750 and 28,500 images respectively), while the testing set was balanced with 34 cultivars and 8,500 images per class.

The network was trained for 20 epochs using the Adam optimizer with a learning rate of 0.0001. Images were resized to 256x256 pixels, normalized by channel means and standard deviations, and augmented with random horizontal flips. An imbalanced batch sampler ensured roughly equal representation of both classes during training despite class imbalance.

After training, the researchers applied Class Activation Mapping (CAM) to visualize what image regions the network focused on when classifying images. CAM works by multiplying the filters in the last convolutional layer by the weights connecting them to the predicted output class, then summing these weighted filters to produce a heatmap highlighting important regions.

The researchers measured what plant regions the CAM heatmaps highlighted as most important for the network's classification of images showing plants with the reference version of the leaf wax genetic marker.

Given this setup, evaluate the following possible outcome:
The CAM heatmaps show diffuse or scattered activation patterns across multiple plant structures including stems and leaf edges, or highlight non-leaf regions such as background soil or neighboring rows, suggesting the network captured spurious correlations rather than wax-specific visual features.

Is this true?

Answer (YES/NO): NO